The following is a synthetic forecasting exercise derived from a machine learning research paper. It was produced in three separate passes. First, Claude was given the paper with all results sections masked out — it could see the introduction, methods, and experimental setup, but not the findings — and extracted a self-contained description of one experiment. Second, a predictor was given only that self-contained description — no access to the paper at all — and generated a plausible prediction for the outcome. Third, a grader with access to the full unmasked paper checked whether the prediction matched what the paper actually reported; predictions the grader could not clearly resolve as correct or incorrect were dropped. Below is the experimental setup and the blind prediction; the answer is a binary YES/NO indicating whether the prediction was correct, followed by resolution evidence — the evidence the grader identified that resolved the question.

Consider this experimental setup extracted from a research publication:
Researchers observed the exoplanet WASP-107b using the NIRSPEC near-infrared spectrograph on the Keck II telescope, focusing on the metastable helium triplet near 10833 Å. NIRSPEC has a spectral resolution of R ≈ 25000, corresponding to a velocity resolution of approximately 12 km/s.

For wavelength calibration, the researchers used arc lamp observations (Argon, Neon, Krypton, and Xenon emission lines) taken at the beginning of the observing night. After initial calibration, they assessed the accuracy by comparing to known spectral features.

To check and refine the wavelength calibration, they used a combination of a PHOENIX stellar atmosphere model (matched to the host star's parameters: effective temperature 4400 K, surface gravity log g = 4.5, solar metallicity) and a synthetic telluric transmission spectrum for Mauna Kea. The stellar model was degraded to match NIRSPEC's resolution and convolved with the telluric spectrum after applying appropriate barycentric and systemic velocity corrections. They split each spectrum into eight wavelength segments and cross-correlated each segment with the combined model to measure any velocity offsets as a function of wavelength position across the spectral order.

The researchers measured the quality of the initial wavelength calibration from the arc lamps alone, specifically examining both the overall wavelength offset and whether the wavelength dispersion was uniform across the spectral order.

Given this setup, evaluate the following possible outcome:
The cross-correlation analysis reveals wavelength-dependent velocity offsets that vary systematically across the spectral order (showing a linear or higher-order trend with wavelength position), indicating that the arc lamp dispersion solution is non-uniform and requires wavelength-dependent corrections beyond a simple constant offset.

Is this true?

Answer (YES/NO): YES